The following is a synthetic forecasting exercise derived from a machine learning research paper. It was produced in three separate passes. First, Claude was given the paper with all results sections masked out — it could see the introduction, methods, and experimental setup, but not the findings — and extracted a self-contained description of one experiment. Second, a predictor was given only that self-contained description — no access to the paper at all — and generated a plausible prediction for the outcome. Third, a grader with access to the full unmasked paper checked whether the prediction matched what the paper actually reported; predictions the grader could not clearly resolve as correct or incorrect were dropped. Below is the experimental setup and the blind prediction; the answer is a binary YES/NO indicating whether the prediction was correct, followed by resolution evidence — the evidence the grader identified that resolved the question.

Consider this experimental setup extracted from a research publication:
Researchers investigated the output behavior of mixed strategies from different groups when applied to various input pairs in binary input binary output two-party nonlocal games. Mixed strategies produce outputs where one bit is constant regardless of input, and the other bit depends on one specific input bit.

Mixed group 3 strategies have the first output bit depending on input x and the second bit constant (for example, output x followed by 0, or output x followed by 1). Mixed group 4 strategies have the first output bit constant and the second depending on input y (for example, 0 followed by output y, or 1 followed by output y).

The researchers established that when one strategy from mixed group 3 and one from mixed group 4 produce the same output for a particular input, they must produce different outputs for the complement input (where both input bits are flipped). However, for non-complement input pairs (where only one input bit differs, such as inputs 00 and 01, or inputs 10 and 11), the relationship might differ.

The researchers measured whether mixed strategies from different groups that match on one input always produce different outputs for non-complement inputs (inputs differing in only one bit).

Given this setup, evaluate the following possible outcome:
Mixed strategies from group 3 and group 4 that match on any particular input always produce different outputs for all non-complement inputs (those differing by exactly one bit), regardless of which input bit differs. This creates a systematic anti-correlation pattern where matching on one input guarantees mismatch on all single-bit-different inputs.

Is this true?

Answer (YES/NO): YES